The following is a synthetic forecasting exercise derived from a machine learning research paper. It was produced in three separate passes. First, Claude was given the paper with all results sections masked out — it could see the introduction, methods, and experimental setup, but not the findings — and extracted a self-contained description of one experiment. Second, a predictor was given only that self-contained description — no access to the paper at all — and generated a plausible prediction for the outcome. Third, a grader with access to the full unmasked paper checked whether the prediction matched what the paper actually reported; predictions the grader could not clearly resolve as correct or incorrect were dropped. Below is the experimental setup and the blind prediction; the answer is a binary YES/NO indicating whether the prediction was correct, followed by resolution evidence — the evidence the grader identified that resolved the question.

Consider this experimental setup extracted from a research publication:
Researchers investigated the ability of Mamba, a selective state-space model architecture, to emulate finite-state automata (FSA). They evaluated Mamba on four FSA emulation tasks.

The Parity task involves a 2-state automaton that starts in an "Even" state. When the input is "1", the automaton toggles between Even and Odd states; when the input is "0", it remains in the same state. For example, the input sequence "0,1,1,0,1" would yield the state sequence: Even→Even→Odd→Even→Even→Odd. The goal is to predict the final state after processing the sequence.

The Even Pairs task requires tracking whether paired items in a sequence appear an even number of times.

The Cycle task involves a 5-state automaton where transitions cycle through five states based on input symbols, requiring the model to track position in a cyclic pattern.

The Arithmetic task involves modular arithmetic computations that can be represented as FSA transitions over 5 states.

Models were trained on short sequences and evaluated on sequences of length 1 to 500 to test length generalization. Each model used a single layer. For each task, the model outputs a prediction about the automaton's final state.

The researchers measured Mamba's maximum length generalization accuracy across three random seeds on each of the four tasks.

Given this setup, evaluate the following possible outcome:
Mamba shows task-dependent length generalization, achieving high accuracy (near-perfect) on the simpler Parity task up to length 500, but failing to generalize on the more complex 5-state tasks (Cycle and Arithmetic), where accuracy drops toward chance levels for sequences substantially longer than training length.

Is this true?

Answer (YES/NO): NO